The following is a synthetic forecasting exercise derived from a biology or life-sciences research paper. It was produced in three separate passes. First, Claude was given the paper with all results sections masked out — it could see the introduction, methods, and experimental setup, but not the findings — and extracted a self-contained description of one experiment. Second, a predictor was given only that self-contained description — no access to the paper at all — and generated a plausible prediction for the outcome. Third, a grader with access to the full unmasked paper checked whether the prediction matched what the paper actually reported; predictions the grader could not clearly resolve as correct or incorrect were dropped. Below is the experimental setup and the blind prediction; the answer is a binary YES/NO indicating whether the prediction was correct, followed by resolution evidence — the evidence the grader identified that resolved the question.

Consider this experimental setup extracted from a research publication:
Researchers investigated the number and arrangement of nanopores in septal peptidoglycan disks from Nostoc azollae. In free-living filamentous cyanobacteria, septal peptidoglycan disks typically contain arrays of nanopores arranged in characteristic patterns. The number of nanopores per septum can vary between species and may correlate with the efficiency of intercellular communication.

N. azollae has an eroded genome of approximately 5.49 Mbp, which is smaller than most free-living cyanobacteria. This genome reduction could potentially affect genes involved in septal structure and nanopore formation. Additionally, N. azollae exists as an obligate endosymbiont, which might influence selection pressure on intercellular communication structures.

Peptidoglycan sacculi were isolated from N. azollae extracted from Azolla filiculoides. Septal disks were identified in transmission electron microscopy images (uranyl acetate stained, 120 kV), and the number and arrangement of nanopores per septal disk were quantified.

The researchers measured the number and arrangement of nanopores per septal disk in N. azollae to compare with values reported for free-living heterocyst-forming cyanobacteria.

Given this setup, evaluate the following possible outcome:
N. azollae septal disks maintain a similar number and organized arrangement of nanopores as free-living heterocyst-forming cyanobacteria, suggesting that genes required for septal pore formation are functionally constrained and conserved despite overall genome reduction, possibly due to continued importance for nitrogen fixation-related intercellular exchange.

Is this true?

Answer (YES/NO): YES